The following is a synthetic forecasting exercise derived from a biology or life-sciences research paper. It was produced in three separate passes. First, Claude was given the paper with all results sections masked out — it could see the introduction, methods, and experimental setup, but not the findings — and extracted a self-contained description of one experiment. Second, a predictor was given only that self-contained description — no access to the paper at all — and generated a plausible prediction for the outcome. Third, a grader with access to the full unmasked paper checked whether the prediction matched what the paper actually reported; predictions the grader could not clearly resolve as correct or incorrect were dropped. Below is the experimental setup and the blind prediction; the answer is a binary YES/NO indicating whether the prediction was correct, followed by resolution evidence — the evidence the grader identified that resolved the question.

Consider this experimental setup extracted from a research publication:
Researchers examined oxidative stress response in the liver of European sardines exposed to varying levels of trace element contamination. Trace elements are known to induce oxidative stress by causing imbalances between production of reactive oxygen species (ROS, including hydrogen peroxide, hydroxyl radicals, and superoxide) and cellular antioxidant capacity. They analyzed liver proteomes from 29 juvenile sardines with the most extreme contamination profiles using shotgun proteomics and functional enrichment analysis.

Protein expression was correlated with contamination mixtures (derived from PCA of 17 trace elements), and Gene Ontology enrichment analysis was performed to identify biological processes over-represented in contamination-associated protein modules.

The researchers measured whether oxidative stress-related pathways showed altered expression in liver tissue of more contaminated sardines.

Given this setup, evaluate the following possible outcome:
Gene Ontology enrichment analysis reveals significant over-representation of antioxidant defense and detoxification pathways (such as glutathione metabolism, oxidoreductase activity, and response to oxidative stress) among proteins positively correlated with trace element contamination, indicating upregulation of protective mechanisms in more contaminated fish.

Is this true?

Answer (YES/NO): YES